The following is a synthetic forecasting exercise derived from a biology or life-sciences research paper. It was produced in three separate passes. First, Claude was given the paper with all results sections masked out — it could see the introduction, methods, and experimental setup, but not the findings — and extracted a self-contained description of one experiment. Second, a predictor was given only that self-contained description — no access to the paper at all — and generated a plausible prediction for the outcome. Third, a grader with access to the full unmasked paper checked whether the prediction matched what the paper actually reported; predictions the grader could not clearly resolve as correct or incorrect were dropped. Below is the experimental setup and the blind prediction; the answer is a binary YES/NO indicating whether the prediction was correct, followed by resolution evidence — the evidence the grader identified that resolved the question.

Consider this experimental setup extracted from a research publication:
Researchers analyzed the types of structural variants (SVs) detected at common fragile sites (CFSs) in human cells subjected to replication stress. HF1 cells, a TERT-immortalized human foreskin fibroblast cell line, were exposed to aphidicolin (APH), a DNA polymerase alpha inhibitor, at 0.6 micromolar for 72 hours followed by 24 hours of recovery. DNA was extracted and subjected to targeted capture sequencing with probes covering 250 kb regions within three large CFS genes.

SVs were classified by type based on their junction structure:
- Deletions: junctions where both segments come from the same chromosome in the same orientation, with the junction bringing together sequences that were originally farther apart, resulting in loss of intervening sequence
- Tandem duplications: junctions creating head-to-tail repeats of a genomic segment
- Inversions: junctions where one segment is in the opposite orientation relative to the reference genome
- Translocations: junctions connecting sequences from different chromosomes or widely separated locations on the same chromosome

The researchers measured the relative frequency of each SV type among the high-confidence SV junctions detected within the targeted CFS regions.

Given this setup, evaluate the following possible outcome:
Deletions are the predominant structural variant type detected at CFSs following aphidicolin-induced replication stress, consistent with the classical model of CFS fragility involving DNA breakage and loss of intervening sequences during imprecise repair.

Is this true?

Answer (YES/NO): YES